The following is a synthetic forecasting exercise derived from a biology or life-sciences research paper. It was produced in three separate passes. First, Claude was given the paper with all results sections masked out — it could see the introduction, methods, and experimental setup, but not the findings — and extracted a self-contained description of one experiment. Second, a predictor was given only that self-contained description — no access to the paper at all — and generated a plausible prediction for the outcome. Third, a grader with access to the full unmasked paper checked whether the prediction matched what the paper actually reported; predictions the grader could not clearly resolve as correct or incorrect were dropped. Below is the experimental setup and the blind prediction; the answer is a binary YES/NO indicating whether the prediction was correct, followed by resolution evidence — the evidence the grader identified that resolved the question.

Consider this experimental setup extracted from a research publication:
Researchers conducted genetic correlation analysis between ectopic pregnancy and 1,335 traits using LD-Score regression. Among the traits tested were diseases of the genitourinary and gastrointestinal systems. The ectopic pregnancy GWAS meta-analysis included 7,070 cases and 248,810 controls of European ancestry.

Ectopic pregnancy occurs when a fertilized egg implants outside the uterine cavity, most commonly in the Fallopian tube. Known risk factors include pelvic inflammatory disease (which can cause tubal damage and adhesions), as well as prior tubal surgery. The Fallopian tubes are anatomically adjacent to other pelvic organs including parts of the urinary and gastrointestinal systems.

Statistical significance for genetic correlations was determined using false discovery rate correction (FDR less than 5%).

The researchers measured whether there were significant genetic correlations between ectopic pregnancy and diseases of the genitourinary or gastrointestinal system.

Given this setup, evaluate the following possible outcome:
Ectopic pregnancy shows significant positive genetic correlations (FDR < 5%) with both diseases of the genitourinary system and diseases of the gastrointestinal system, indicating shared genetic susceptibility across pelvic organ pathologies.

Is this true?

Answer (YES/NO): YES